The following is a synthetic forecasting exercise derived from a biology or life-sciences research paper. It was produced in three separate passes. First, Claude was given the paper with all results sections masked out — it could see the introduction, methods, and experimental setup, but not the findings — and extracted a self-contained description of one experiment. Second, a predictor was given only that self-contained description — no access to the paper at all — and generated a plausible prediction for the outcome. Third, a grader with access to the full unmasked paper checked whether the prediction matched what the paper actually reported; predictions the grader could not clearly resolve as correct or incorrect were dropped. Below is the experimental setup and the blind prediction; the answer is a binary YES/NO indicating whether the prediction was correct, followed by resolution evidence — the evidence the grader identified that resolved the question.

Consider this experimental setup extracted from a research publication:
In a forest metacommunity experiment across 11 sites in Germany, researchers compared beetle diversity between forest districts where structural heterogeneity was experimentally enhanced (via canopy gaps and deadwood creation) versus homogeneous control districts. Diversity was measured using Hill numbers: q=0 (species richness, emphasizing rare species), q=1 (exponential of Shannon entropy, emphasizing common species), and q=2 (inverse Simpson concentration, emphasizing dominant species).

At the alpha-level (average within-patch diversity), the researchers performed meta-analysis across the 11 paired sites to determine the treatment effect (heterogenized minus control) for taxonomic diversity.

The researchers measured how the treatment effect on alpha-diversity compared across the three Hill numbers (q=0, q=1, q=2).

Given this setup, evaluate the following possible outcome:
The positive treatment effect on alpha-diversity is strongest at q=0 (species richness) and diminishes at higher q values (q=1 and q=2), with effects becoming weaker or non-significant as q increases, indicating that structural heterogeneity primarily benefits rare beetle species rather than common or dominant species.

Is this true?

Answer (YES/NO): YES